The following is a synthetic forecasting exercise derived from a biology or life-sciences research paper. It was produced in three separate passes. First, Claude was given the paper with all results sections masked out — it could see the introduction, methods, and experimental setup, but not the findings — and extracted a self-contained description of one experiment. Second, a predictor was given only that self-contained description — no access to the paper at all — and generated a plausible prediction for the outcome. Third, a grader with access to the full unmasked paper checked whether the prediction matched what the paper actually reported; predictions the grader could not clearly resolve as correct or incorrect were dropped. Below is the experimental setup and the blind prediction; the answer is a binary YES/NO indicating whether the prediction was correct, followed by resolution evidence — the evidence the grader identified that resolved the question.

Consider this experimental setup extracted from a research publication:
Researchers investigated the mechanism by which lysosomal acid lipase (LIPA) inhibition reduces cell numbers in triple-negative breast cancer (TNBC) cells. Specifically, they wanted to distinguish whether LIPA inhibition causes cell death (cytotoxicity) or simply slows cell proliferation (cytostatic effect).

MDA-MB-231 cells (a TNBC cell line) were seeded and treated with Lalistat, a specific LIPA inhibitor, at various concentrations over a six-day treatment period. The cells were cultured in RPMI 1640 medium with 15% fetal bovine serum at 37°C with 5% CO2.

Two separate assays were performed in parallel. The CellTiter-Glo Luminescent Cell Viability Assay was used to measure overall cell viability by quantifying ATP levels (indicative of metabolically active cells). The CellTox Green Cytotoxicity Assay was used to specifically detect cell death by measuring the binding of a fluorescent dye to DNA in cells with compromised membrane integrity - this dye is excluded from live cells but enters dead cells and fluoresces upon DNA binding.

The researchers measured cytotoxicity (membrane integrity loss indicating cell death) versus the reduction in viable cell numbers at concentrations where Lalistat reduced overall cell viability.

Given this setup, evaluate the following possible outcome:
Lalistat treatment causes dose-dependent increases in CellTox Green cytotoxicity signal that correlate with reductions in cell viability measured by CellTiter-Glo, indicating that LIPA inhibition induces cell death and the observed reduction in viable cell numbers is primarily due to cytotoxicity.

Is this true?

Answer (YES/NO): NO